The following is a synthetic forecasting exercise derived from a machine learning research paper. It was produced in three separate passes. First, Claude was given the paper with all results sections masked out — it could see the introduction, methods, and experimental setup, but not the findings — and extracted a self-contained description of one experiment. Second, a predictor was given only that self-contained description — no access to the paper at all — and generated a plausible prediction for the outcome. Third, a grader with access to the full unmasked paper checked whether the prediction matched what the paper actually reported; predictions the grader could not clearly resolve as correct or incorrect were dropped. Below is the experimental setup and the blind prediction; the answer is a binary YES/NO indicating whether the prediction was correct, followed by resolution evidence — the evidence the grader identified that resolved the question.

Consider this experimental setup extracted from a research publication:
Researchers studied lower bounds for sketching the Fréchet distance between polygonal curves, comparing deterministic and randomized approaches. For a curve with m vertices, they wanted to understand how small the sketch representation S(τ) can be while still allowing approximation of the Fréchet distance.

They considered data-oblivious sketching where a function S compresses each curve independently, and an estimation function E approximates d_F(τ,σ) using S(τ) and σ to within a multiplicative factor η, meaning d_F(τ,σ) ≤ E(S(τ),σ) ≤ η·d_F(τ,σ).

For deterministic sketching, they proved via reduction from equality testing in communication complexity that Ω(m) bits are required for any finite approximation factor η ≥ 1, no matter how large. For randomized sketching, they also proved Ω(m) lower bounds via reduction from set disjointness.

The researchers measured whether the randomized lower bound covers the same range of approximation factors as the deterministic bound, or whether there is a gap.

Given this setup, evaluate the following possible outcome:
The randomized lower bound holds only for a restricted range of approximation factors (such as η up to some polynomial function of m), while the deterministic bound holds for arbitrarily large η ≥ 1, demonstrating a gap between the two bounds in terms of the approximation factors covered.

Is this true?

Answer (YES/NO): NO